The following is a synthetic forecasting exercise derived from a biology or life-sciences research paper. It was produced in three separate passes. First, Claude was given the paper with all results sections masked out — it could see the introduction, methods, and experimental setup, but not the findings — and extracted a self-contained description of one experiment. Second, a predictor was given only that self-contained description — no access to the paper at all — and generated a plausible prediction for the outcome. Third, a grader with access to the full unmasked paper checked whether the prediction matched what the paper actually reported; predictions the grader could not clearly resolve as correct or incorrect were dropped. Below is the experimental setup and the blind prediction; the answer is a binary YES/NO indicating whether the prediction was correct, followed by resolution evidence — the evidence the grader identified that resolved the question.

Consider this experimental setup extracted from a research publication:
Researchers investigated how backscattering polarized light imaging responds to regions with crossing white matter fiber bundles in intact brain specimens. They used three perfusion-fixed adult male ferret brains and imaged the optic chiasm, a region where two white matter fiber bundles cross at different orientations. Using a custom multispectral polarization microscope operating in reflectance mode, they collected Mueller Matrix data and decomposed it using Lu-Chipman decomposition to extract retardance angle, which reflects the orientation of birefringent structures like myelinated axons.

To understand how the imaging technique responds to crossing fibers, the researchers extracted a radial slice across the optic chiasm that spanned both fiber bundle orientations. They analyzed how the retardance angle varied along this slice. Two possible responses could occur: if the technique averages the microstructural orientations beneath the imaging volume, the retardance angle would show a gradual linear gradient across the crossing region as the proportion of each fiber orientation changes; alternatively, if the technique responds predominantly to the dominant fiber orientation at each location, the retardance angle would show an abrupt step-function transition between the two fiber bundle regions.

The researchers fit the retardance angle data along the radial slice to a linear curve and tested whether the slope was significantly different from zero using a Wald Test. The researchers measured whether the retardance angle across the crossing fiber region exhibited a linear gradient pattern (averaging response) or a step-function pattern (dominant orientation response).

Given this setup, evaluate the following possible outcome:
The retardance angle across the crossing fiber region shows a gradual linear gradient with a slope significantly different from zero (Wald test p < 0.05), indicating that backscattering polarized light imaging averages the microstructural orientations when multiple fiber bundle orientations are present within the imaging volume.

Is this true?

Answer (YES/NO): YES